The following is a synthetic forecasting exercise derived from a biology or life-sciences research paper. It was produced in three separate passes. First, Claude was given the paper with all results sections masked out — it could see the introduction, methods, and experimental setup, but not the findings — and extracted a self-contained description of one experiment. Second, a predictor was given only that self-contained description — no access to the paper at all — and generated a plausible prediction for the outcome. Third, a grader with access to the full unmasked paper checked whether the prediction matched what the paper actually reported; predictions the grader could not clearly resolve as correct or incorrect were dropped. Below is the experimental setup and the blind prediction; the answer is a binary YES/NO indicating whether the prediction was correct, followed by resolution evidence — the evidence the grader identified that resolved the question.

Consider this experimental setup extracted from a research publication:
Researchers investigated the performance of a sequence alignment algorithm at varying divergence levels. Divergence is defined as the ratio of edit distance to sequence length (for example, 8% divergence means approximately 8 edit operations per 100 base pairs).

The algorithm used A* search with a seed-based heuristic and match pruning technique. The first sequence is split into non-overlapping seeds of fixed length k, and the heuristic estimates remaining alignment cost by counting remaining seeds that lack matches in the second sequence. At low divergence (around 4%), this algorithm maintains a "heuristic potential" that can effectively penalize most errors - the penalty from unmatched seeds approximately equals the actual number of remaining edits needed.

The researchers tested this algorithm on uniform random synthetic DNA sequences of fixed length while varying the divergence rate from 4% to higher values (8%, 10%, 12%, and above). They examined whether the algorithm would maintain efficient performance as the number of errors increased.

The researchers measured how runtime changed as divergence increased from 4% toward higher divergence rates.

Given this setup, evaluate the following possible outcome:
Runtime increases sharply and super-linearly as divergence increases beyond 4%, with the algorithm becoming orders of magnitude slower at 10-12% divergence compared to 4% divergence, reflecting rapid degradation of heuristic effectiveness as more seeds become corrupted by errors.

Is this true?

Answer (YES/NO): NO